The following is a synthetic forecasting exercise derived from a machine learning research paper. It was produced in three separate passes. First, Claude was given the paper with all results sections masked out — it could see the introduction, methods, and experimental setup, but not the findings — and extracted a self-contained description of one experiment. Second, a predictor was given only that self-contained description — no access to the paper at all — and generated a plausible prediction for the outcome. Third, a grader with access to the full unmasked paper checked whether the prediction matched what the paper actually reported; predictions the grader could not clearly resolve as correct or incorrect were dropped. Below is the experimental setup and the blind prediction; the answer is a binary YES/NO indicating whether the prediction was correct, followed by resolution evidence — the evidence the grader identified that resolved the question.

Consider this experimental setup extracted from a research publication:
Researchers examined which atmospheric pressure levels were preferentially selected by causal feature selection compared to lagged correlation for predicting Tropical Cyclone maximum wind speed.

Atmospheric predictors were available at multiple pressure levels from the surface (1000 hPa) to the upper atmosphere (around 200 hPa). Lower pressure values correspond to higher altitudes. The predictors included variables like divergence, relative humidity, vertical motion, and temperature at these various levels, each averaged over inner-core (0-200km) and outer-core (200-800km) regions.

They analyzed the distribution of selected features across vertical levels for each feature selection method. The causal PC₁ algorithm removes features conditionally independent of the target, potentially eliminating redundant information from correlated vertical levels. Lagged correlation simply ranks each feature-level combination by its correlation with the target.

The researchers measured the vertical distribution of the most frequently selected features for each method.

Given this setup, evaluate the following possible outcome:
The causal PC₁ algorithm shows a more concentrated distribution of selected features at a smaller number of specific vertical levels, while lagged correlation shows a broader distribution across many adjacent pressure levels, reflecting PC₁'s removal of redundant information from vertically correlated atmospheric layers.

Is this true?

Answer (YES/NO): YES